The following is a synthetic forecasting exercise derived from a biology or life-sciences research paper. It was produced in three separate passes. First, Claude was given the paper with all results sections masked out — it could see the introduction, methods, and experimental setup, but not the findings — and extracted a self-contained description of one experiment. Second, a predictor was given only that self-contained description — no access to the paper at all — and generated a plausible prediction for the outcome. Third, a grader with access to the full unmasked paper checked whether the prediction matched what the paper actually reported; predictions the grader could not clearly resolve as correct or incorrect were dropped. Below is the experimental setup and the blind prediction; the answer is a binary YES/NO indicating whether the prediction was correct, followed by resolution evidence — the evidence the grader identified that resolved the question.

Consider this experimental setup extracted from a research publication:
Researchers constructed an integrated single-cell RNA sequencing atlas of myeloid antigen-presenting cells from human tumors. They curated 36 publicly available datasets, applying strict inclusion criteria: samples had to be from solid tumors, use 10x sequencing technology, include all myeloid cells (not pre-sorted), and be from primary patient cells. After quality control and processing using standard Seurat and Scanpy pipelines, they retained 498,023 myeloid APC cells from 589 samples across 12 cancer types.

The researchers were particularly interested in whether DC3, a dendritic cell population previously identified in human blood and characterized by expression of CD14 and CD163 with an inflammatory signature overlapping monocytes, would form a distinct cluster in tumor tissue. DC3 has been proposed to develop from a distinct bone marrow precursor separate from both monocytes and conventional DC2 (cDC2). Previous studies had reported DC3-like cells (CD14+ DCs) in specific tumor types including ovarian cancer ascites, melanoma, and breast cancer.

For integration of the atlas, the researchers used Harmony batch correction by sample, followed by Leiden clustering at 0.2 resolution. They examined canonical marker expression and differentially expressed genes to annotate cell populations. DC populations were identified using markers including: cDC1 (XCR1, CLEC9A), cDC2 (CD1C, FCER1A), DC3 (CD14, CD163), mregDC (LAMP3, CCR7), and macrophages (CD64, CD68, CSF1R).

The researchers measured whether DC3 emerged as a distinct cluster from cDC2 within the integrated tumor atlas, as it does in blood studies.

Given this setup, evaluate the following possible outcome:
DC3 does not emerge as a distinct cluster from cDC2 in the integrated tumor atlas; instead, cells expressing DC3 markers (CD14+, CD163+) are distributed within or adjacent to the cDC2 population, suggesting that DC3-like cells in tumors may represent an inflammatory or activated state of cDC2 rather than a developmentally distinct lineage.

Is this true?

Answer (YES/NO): NO